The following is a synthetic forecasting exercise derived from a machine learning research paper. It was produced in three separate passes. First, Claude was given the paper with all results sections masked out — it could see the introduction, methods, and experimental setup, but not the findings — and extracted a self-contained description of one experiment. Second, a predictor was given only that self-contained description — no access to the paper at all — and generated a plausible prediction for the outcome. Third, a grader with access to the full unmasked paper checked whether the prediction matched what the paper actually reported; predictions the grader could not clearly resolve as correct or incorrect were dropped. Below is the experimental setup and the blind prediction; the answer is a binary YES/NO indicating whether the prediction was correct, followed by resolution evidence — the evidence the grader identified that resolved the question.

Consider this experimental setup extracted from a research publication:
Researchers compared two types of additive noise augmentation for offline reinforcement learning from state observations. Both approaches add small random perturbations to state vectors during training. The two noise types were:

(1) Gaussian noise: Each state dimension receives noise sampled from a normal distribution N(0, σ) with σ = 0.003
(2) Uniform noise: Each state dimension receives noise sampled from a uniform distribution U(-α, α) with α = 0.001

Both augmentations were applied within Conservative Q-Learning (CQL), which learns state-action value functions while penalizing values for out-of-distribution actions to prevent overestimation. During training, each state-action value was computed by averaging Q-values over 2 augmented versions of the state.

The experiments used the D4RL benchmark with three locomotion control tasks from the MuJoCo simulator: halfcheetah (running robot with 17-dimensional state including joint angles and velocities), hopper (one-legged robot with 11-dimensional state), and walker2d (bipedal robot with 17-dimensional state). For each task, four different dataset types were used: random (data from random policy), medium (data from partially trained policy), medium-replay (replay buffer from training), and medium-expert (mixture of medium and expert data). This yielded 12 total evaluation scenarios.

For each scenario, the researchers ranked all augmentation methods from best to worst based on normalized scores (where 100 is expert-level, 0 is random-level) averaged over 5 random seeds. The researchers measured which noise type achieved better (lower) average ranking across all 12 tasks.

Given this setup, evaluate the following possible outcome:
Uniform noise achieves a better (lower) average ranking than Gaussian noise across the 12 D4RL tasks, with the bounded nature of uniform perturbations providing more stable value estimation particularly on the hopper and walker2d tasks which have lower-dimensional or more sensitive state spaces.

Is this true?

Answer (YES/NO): NO